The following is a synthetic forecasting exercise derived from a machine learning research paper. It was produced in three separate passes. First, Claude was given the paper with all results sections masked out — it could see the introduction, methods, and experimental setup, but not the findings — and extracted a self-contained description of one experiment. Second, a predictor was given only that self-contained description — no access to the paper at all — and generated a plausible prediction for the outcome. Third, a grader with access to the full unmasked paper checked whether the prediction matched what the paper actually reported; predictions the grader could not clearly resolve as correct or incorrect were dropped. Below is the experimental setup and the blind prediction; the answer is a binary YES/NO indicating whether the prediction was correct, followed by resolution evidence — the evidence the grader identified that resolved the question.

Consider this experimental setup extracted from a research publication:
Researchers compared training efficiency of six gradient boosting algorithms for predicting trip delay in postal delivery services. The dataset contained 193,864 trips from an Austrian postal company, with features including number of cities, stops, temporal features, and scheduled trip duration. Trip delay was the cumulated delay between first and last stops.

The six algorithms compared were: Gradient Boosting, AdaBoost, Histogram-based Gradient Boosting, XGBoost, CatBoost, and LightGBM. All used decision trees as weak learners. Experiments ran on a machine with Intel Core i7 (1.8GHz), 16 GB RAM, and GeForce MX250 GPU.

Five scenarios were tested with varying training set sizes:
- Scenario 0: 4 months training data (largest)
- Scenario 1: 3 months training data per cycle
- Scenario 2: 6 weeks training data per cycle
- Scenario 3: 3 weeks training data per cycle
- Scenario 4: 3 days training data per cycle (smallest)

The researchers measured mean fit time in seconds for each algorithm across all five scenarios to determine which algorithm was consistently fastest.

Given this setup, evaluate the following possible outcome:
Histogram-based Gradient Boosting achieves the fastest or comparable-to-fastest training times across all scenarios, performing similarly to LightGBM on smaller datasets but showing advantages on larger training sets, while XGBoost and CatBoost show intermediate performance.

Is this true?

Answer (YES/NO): NO